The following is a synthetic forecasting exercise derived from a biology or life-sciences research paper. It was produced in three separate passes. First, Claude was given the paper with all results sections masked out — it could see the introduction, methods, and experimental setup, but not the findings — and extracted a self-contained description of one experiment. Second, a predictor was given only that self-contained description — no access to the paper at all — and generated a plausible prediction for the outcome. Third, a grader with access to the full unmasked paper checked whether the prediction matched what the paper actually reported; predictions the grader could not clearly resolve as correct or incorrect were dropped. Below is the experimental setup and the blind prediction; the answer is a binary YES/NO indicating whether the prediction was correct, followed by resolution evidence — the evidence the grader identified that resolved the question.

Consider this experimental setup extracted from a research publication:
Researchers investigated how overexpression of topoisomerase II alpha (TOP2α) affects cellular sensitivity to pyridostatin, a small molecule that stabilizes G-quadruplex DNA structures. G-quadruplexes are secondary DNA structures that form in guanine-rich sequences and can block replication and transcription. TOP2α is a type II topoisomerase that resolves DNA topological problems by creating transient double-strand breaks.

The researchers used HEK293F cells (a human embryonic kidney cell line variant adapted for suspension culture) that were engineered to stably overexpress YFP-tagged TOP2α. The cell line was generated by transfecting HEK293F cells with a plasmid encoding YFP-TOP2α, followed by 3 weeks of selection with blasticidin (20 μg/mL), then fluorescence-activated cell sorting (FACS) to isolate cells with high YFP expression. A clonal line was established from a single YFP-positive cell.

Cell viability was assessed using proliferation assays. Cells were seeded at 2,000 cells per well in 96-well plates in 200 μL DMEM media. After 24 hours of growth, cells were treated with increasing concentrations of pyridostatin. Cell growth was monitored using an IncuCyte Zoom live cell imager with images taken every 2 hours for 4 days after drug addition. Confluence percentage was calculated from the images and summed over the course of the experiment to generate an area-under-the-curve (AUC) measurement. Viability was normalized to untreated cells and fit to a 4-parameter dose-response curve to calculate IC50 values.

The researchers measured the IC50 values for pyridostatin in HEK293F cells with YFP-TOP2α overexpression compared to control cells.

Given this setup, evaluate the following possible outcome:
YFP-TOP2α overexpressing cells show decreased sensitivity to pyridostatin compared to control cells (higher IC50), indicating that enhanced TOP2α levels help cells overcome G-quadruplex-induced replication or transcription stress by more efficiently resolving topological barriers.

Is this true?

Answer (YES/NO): NO